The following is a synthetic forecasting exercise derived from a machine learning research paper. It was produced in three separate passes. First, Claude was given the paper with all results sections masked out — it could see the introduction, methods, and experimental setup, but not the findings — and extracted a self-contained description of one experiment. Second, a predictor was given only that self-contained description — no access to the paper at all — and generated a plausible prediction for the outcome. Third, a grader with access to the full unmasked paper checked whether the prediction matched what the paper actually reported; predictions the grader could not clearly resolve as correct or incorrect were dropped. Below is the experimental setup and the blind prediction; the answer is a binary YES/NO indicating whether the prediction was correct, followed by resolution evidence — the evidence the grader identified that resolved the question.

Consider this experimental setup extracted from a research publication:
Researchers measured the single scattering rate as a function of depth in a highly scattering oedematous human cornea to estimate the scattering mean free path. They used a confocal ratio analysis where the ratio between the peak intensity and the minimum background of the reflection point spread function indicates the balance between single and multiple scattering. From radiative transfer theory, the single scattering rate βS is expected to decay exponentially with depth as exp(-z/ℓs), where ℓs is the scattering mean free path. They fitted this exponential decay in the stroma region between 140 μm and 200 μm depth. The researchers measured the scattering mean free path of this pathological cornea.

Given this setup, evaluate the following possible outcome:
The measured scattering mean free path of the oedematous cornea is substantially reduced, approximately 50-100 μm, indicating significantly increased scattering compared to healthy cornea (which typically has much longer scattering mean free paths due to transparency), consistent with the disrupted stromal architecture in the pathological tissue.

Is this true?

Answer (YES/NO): NO